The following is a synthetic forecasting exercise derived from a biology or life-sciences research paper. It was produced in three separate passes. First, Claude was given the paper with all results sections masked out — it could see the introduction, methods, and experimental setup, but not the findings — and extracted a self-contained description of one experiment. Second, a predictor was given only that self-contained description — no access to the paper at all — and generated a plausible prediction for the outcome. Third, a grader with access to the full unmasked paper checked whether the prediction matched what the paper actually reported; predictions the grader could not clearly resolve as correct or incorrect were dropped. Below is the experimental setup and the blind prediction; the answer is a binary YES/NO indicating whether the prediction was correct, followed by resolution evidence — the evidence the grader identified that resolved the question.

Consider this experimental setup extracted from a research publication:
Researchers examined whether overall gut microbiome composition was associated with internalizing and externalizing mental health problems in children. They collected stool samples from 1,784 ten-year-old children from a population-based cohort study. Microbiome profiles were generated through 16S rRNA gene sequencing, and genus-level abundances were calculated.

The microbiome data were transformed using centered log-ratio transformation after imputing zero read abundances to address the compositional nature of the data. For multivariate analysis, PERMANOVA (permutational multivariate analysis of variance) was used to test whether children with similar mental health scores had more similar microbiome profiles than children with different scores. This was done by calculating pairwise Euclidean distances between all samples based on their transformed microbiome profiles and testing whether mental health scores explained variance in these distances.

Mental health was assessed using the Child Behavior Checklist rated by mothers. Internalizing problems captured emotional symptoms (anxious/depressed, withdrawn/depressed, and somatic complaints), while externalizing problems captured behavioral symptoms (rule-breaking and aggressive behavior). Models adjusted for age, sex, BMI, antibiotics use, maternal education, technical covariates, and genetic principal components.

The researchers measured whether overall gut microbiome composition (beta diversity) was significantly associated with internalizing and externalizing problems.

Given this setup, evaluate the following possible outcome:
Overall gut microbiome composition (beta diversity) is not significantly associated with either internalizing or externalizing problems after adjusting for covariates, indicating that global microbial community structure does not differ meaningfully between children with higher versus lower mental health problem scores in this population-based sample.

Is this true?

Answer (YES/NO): YES